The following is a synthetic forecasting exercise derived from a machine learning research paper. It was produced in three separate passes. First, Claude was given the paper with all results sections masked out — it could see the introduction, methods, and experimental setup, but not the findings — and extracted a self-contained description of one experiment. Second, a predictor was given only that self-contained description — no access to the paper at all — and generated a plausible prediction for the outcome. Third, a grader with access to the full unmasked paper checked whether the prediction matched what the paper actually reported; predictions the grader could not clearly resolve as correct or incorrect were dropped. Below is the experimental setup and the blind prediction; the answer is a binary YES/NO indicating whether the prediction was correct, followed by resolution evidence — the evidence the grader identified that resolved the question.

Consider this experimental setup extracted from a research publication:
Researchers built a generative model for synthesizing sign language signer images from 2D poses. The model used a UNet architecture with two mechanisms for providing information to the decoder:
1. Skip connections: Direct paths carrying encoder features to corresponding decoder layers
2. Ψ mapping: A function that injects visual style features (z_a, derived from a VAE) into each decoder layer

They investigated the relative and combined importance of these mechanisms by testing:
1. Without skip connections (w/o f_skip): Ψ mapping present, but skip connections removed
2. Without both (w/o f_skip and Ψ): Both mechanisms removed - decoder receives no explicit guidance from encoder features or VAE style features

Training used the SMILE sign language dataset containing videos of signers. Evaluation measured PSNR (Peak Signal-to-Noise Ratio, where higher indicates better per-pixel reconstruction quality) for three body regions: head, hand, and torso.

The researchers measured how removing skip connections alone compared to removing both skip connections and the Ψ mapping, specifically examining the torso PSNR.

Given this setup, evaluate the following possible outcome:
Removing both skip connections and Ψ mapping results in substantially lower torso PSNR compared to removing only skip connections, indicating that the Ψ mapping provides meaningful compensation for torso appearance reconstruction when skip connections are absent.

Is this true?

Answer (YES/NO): NO